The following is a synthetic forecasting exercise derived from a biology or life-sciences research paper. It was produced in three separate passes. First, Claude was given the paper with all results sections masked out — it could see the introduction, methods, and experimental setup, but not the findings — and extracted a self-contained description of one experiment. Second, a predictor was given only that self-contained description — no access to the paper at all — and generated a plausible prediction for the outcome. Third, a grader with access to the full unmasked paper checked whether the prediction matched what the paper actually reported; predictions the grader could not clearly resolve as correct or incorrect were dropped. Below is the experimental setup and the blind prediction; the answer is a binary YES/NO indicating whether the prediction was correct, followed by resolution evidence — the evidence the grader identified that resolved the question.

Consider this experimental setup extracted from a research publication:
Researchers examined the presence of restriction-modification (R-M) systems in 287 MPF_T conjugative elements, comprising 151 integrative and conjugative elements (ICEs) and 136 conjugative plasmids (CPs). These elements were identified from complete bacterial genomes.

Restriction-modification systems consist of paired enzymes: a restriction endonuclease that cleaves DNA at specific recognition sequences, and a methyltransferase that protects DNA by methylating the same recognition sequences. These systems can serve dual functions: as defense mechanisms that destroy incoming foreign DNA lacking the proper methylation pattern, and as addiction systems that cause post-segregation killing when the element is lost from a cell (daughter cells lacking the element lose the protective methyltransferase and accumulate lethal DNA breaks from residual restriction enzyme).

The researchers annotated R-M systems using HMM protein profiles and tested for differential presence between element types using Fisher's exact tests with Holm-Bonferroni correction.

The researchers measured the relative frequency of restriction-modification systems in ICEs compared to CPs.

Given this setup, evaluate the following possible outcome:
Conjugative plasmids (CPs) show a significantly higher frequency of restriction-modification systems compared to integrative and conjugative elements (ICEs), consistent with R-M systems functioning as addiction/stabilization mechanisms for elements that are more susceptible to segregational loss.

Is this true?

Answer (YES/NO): NO